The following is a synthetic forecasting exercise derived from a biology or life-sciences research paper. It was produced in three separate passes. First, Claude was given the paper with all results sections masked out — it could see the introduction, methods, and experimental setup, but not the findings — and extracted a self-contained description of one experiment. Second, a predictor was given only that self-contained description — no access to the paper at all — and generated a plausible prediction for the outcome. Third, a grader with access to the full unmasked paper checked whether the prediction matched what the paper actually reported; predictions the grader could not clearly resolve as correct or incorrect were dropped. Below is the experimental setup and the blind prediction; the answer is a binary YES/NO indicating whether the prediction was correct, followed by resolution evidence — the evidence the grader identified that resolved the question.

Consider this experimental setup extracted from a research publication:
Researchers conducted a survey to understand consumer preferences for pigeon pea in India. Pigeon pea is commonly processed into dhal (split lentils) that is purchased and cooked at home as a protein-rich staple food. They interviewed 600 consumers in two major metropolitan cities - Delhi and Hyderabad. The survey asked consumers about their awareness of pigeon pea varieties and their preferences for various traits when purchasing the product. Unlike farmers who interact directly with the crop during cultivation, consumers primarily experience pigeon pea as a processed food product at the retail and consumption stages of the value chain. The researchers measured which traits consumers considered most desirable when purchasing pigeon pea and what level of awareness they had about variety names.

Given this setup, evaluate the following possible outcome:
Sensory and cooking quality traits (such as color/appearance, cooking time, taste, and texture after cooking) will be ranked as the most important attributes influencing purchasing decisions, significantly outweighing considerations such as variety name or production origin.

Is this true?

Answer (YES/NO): NO